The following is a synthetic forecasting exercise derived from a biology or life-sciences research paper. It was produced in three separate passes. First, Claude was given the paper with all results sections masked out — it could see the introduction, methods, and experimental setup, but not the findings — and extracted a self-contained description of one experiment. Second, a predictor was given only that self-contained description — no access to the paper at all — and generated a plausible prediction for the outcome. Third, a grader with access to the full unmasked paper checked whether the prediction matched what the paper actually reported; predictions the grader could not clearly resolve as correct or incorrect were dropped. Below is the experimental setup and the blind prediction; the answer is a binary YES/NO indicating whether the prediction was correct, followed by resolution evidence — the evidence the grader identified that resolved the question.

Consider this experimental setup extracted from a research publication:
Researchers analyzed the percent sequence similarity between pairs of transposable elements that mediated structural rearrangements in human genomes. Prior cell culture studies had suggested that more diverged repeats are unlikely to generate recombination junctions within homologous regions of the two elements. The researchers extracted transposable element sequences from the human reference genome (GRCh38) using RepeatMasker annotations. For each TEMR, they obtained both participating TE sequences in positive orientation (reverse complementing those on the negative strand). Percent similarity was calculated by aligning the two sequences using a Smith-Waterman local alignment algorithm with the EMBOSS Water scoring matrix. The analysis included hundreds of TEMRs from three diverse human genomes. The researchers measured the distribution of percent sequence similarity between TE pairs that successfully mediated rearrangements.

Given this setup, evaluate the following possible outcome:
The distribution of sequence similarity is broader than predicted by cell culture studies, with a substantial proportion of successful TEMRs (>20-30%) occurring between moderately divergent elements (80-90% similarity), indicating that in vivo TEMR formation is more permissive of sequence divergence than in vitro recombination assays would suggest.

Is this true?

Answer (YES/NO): YES